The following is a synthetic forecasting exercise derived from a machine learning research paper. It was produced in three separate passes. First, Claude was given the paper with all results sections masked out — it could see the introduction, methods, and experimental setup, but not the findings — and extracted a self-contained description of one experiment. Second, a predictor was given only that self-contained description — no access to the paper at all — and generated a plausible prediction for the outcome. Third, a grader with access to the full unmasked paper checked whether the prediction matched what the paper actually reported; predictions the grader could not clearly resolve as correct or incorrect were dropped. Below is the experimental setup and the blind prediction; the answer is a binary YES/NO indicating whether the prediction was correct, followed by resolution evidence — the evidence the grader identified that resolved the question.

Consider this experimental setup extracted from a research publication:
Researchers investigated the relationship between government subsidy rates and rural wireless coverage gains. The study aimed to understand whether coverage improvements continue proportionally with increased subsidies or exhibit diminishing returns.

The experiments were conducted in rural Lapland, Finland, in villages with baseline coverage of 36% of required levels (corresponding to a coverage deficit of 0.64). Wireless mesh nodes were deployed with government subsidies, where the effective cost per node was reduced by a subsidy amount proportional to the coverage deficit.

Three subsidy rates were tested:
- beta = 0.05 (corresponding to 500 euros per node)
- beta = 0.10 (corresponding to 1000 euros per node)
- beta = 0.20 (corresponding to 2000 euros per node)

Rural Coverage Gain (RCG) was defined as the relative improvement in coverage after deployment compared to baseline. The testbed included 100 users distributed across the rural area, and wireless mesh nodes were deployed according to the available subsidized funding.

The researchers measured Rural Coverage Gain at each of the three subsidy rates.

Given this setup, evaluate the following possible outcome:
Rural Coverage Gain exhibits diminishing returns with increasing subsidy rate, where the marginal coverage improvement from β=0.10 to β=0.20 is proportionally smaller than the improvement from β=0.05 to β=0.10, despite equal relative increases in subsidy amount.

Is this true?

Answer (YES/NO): YES